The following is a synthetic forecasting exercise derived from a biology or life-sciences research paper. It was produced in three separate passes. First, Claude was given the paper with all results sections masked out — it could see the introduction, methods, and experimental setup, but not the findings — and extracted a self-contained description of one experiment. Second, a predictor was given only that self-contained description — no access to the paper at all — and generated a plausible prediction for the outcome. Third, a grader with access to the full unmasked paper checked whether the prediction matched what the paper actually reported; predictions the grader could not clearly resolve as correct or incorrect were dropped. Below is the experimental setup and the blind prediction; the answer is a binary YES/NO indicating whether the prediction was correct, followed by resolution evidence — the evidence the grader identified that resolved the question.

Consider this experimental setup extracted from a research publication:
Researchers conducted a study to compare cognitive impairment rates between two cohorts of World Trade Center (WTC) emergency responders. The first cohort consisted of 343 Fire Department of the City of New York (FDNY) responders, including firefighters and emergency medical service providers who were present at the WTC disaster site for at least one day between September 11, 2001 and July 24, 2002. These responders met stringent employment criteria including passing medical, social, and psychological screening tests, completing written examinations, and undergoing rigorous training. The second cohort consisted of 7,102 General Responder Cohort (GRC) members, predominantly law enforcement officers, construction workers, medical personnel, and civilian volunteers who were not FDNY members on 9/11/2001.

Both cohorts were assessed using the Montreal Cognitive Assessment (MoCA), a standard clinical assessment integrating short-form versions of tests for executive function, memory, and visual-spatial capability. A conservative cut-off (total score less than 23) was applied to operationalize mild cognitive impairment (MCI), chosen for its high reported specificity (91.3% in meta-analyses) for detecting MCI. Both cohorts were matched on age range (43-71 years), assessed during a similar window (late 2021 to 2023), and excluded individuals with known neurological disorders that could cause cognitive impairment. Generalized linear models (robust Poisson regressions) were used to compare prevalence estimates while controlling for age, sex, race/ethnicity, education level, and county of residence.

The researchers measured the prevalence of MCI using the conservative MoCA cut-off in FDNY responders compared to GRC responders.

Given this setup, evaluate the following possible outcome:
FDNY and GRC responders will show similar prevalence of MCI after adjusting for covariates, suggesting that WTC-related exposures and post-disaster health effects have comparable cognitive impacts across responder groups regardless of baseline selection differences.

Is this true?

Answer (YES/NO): NO